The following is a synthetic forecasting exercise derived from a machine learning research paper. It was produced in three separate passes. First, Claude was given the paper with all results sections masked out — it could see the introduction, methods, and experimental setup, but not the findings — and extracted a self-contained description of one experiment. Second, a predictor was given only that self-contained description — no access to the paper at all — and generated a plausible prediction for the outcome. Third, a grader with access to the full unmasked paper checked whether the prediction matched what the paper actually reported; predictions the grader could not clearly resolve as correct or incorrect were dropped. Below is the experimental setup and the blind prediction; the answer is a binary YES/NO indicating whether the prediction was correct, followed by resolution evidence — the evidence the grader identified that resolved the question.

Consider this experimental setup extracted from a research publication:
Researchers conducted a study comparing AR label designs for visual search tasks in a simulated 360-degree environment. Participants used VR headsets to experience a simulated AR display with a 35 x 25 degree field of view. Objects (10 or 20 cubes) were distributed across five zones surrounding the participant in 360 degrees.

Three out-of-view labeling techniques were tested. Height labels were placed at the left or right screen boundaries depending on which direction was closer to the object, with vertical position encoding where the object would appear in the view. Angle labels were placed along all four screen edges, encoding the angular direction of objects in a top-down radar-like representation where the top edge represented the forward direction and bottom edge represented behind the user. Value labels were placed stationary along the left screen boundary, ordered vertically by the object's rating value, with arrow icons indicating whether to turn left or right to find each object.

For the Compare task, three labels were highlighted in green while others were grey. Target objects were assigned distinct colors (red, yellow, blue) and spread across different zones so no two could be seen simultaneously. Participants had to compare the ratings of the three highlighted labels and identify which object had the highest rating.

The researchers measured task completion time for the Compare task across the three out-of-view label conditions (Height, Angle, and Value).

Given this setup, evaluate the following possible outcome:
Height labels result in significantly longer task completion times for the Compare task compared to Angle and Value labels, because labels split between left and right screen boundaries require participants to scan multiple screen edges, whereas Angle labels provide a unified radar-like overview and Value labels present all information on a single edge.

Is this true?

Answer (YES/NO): NO